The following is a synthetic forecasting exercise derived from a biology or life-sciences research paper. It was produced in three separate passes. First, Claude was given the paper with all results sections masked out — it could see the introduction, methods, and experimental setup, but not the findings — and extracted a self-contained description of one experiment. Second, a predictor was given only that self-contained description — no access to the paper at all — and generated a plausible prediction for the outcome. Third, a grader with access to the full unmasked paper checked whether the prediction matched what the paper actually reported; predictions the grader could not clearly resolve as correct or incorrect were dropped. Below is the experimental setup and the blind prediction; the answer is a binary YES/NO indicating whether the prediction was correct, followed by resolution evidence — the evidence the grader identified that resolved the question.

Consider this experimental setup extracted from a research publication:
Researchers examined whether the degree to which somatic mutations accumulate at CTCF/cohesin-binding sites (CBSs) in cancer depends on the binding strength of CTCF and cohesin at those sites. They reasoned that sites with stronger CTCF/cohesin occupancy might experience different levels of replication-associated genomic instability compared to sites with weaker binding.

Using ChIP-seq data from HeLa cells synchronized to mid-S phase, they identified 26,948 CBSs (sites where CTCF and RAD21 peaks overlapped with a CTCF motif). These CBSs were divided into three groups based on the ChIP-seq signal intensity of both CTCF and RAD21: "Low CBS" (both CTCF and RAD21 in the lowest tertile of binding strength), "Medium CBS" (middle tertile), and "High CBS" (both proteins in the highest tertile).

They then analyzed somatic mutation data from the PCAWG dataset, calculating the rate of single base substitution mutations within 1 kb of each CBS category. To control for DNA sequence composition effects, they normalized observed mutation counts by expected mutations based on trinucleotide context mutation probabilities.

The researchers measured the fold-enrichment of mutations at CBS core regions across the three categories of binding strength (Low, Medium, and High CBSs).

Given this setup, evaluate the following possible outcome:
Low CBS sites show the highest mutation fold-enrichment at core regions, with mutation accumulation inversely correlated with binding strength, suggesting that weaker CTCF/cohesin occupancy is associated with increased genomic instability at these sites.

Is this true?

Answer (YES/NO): NO